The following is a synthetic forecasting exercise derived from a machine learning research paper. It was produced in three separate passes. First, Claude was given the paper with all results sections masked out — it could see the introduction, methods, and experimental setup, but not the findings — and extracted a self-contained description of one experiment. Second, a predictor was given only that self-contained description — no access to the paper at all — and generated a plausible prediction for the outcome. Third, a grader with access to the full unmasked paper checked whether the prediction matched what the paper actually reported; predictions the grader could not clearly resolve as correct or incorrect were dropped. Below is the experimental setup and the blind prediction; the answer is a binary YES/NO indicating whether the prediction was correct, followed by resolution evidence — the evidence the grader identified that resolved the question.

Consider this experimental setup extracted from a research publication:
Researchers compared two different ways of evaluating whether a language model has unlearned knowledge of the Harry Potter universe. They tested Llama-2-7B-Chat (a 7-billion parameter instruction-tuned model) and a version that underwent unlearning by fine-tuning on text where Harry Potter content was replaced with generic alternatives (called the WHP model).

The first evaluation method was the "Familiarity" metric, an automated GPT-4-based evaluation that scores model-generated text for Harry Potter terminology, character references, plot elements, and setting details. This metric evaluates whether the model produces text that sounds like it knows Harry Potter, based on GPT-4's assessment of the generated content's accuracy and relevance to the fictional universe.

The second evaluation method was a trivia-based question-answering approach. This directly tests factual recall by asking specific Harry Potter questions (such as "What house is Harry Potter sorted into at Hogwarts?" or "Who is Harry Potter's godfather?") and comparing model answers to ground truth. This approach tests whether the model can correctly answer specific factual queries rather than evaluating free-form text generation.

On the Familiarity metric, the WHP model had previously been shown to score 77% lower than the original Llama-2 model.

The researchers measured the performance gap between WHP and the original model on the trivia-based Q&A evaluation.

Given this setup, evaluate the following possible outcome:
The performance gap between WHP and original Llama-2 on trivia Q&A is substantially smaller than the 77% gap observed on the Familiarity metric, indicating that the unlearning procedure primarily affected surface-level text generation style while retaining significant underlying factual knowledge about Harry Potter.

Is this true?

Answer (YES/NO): YES